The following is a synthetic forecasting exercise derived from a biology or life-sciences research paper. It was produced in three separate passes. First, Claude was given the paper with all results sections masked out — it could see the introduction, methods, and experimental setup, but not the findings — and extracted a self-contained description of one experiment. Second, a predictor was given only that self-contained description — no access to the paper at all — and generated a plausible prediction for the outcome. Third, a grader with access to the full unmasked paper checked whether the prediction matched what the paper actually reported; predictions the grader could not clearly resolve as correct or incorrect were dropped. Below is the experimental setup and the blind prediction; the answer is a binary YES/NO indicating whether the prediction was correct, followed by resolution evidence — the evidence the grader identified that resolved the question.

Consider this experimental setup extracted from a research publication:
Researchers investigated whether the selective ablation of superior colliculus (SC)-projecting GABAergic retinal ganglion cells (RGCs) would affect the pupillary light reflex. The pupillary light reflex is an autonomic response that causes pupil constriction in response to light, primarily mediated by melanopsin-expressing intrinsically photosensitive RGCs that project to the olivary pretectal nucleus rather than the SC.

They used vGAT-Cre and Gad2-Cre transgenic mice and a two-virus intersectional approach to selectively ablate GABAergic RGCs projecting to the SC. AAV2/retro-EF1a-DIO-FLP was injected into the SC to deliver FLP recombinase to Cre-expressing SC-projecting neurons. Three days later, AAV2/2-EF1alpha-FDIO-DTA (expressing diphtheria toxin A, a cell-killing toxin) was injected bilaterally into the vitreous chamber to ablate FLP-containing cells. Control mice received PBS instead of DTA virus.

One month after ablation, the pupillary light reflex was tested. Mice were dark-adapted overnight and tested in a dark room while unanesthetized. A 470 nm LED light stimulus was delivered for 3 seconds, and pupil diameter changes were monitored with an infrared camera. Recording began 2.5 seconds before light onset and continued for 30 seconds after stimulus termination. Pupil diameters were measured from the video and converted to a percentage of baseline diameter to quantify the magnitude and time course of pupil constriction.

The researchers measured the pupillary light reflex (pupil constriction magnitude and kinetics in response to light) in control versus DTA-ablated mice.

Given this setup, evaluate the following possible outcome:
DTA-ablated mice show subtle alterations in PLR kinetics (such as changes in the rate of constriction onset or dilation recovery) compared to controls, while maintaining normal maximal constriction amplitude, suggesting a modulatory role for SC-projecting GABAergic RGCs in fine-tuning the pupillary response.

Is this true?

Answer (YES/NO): NO